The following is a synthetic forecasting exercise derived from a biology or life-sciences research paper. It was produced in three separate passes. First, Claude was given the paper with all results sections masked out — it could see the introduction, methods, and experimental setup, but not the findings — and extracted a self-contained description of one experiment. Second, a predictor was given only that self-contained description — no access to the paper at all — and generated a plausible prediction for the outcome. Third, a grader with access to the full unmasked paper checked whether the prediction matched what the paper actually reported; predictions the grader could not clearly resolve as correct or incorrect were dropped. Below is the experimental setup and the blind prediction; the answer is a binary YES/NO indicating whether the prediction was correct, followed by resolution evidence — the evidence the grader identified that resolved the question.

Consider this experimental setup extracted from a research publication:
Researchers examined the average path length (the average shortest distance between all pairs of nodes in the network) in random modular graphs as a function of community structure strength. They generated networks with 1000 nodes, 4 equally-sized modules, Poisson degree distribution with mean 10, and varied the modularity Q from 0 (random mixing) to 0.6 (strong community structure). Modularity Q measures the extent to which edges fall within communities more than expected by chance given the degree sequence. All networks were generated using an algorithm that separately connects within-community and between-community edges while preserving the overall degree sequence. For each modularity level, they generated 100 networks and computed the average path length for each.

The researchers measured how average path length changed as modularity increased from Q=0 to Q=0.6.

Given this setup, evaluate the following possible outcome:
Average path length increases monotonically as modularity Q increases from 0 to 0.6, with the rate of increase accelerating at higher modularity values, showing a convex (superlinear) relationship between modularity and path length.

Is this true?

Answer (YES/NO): NO